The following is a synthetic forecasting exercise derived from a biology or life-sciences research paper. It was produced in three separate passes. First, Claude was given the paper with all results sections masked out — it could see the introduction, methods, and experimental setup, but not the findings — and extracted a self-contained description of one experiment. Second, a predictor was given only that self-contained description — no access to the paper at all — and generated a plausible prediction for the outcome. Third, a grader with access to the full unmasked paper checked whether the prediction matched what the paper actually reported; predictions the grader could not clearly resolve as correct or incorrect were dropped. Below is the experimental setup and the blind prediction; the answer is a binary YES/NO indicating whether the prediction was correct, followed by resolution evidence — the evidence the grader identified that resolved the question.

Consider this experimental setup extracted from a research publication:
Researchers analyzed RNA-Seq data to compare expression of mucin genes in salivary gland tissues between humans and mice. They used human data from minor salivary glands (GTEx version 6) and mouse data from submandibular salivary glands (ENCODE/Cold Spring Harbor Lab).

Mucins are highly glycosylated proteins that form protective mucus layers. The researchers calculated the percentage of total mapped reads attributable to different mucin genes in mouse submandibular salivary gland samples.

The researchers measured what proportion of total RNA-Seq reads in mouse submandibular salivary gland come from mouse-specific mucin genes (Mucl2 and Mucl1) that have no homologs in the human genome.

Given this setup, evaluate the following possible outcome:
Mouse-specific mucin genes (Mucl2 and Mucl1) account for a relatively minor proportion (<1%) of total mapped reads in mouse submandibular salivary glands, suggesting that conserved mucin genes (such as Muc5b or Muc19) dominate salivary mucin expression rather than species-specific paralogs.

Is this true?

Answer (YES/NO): NO